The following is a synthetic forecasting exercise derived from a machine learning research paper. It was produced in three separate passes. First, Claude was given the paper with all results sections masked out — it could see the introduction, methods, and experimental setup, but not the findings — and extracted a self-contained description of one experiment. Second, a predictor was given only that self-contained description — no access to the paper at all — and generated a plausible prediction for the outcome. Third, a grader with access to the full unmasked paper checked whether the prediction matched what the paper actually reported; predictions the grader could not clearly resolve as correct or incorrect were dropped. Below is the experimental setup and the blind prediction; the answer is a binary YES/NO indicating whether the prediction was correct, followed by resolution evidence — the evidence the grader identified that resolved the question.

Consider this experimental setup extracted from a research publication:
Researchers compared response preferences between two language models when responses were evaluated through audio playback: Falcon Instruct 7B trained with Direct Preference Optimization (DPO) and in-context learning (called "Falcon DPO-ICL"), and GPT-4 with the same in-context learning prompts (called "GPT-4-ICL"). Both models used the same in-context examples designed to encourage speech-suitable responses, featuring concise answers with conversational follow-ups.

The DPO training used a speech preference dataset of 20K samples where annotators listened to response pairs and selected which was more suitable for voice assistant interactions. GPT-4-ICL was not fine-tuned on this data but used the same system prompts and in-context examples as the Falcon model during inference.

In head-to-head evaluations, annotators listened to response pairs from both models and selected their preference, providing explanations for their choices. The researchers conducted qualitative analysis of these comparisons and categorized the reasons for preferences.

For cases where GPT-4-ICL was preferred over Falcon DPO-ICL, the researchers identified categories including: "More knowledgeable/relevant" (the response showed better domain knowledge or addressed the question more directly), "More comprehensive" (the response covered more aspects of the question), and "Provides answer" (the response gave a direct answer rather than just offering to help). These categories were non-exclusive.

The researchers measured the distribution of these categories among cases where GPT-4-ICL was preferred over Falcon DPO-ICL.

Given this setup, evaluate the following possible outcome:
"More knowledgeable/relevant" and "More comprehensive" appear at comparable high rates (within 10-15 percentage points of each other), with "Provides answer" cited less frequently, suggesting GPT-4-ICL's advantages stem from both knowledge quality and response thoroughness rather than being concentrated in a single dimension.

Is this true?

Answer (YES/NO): YES